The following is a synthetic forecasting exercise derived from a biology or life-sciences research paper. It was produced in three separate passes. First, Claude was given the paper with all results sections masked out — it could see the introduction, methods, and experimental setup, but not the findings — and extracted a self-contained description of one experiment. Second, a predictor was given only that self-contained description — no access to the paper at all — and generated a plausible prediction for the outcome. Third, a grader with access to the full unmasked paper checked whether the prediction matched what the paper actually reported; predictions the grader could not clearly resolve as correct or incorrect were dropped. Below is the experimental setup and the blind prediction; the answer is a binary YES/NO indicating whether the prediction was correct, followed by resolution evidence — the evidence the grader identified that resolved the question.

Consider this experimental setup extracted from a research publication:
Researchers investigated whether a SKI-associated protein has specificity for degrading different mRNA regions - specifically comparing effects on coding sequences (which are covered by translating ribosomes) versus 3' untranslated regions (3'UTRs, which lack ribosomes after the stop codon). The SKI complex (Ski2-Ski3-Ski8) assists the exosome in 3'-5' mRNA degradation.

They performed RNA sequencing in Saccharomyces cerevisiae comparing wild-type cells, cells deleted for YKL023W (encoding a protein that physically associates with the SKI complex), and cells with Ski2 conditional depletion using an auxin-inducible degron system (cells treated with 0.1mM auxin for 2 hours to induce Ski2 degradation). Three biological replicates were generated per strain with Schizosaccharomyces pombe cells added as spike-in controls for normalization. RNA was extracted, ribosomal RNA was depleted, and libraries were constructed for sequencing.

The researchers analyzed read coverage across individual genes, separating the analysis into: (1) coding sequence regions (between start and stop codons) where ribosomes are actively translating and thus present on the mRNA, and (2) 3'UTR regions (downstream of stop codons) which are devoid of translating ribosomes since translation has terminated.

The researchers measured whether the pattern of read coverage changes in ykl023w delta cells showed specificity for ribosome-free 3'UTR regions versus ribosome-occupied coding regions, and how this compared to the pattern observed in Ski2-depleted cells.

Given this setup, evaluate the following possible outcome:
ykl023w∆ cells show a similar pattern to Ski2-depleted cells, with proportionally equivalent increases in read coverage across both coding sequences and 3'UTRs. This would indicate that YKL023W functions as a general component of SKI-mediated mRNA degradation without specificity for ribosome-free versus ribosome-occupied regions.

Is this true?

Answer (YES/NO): NO